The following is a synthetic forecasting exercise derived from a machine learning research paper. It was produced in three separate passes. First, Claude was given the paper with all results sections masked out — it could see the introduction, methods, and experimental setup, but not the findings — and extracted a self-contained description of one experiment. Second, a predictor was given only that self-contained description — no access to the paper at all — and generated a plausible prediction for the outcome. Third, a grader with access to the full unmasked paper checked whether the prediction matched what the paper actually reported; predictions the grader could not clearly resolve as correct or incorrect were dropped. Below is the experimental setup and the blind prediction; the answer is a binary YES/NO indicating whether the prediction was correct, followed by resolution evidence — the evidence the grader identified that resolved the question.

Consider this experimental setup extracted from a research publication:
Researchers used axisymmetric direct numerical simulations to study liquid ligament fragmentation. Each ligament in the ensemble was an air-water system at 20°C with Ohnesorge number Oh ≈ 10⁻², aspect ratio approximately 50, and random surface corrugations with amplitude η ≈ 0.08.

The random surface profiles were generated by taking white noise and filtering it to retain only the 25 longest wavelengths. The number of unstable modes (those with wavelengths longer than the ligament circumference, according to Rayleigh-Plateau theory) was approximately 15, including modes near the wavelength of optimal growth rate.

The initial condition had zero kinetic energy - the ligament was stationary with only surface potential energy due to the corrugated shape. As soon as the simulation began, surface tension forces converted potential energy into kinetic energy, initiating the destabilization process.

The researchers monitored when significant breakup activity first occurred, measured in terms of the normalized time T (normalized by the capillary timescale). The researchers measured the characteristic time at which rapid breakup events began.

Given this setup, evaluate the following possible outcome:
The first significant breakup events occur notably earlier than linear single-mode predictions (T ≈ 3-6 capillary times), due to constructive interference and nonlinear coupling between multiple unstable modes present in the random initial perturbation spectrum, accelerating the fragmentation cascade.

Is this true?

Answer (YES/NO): NO